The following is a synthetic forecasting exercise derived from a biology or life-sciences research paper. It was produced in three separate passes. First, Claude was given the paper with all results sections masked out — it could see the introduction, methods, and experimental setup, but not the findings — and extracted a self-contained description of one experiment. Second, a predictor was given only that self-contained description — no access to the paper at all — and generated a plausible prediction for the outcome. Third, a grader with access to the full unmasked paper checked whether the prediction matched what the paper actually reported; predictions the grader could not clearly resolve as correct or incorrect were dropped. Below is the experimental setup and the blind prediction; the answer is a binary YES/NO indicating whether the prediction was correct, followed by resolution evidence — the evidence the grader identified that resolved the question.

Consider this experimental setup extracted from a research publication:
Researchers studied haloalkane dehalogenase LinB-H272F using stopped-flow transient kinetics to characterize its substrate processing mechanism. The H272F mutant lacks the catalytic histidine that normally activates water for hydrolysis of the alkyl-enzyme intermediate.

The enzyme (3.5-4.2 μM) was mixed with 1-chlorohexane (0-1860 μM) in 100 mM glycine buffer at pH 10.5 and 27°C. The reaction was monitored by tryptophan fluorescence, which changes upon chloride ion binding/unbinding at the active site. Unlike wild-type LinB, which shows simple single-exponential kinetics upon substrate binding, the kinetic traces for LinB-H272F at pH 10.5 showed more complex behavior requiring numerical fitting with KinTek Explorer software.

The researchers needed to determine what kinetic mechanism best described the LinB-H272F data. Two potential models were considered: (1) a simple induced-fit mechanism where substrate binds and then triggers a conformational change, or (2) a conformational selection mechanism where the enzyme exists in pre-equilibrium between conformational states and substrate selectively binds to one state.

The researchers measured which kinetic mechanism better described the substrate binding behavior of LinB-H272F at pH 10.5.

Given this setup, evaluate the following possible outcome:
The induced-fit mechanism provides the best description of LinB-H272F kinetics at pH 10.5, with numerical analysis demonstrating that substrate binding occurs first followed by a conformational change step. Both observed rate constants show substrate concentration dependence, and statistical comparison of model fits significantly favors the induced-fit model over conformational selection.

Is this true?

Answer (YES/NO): NO